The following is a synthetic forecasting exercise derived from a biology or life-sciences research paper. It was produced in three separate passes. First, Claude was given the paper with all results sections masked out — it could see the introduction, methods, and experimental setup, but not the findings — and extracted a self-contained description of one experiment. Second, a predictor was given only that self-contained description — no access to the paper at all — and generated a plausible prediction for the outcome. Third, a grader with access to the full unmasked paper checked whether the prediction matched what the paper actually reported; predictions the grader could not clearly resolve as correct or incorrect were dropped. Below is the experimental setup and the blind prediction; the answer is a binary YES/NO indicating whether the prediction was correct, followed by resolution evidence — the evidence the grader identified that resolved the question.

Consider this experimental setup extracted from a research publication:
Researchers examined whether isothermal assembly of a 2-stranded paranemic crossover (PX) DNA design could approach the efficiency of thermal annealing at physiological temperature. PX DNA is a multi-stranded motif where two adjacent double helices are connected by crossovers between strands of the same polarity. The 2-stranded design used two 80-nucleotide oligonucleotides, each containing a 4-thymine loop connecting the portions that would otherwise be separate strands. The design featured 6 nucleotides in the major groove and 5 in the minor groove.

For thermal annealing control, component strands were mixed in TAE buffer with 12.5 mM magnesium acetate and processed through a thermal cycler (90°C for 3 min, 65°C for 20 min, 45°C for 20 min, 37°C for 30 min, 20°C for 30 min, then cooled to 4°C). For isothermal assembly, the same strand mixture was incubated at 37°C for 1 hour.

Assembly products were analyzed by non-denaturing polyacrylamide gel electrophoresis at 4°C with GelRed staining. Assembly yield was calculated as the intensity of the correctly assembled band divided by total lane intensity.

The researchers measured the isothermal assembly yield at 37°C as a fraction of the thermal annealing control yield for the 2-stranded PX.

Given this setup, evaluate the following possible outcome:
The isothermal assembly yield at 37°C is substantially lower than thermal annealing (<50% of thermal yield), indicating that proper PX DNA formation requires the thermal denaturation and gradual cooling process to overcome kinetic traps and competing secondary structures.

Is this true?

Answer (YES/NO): NO